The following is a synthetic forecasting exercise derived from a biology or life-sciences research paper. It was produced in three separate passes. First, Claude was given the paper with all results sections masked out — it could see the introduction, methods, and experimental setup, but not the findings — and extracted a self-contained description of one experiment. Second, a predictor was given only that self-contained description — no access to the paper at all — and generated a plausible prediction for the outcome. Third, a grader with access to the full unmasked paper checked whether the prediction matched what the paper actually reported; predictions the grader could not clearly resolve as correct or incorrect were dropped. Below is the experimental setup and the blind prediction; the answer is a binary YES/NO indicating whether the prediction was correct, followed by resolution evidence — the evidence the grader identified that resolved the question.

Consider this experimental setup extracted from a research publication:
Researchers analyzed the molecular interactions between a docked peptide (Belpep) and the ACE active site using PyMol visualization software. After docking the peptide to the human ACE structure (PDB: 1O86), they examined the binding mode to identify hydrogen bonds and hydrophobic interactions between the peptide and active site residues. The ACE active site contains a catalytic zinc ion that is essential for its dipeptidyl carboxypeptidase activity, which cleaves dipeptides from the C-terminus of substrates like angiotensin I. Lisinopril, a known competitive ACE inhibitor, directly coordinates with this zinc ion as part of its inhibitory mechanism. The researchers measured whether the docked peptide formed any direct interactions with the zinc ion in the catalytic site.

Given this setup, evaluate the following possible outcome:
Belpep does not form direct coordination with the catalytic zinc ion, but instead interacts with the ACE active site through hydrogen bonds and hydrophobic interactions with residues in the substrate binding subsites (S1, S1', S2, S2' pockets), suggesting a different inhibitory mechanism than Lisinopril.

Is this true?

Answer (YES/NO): NO